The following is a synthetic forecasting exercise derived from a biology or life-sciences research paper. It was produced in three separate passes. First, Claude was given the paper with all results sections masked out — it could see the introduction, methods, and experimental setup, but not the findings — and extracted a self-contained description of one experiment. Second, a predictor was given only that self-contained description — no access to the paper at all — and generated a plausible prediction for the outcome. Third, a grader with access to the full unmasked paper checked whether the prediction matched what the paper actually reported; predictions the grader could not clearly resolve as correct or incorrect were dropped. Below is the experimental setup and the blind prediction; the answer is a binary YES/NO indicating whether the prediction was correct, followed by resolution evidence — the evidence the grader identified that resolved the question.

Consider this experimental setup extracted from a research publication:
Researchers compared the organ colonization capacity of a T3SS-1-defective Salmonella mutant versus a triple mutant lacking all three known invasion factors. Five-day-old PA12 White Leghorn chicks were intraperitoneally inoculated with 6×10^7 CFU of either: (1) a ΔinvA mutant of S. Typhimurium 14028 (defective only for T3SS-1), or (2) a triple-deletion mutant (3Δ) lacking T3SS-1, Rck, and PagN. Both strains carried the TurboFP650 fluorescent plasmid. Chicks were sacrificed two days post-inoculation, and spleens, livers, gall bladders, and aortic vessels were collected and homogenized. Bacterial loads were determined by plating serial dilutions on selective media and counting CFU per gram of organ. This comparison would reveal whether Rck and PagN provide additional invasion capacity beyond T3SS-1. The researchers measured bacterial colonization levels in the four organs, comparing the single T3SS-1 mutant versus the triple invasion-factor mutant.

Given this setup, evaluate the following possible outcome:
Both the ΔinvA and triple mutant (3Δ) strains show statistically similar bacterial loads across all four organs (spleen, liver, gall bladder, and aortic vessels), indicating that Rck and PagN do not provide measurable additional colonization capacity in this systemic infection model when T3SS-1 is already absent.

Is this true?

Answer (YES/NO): YES